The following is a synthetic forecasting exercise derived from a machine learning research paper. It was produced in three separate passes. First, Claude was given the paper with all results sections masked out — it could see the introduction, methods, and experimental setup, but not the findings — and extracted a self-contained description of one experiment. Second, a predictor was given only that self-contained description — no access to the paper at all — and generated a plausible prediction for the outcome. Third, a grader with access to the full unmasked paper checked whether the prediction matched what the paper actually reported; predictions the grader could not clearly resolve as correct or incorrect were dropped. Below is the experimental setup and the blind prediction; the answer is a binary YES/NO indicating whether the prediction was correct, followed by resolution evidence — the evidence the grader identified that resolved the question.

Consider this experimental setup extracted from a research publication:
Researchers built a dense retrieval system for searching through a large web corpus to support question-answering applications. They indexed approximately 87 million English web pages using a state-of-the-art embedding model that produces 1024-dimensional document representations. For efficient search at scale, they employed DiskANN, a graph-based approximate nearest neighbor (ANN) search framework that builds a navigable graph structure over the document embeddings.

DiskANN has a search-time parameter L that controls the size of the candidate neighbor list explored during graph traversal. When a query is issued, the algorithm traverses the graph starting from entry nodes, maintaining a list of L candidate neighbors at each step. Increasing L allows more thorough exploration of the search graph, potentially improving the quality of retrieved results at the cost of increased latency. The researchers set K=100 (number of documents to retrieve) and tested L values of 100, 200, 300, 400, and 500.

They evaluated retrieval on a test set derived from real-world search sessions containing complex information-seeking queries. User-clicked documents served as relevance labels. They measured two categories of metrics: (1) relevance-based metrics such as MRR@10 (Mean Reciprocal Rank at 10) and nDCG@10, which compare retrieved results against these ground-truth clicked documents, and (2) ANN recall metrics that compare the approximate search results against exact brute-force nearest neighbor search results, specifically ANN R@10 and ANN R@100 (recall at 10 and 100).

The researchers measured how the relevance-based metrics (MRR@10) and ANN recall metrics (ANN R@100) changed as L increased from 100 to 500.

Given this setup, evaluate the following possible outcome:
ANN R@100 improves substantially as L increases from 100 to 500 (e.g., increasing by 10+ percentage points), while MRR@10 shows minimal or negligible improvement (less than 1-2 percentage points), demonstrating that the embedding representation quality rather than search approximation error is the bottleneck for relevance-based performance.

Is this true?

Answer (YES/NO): NO